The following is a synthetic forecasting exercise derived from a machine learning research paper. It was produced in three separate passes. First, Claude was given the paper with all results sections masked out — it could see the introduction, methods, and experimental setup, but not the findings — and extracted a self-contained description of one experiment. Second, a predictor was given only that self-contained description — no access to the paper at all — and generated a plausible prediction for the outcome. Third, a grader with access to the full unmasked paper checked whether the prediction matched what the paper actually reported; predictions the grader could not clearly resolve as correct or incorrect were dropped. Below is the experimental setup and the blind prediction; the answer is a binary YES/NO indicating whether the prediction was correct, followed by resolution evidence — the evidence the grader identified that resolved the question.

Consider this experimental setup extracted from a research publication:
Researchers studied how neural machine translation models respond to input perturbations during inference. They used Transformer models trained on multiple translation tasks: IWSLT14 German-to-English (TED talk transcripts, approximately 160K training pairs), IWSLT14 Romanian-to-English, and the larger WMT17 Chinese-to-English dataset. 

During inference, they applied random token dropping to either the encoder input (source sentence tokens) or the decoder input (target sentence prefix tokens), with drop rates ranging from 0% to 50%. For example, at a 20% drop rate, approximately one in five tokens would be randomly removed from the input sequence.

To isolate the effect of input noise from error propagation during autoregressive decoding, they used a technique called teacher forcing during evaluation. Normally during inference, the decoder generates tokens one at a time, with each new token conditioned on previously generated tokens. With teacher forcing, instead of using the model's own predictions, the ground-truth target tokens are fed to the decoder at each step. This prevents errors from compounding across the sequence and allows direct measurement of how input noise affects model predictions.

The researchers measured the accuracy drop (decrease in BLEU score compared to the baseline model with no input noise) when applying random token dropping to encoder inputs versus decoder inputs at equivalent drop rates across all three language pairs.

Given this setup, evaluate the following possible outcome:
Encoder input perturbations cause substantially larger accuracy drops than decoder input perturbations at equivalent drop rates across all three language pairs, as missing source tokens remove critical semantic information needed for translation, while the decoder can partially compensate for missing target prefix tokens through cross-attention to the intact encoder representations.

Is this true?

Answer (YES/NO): NO